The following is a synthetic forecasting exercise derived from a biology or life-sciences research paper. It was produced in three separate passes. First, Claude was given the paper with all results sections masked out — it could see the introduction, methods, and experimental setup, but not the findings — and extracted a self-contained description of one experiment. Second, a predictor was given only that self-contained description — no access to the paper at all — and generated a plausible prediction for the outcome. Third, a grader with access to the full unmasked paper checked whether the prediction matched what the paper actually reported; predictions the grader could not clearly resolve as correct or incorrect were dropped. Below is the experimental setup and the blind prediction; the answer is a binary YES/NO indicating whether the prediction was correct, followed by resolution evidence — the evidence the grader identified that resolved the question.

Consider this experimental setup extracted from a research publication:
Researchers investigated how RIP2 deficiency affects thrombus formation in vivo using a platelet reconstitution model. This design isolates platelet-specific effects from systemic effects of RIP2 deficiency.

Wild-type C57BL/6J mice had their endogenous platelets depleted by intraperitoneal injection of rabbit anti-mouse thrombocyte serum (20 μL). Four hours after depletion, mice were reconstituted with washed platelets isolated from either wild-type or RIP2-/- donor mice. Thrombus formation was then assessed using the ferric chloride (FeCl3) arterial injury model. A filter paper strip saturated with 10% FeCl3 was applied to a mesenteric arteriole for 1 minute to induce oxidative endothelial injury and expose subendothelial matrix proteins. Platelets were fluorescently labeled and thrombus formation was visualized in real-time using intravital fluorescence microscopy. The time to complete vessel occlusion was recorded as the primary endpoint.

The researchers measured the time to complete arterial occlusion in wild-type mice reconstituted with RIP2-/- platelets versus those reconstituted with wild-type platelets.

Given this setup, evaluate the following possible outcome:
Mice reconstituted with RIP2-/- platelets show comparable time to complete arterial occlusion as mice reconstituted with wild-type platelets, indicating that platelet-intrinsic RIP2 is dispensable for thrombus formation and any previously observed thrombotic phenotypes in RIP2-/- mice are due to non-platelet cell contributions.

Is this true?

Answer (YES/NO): NO